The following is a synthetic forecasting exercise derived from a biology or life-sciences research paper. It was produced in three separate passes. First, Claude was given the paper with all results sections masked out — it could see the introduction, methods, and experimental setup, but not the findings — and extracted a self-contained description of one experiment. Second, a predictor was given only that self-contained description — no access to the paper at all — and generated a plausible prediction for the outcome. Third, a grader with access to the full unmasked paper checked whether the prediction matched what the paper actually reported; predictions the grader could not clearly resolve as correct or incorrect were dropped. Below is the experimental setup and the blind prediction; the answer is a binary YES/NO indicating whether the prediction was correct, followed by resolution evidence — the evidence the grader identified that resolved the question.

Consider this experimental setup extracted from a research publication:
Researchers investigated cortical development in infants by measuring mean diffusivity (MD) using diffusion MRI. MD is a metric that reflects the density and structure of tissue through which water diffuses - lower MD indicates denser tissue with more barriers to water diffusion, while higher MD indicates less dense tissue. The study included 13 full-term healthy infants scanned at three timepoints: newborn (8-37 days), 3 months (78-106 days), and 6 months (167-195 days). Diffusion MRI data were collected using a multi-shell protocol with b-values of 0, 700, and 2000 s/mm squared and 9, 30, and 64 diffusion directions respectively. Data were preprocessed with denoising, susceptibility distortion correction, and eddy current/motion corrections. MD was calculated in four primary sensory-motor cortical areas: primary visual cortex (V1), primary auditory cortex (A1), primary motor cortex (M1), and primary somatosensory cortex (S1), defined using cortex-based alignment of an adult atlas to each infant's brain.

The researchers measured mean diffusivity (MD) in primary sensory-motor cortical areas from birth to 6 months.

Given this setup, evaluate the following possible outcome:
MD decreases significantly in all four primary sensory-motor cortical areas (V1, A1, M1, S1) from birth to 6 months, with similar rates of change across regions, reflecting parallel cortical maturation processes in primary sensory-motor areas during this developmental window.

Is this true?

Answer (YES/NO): YES